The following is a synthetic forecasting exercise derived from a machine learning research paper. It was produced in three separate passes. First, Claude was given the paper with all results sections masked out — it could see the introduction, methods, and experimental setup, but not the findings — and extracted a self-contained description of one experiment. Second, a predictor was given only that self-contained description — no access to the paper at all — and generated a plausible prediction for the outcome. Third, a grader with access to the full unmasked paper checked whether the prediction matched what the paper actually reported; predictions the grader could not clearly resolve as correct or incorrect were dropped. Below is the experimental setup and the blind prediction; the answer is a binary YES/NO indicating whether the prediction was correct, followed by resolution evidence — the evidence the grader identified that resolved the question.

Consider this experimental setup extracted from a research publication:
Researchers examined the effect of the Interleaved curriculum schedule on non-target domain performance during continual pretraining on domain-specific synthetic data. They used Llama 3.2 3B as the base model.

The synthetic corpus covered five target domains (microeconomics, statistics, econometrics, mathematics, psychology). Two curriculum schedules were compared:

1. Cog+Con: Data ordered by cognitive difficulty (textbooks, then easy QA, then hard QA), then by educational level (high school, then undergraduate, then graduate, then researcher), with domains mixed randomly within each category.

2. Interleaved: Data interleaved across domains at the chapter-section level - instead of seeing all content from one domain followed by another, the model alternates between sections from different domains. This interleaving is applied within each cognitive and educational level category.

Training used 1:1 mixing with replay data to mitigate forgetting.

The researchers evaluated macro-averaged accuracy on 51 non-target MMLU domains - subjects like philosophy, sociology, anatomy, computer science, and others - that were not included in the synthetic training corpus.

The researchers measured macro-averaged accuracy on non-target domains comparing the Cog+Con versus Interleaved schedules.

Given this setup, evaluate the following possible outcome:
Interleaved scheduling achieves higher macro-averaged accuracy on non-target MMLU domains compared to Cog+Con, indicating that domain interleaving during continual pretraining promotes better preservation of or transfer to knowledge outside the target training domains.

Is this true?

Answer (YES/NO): NO